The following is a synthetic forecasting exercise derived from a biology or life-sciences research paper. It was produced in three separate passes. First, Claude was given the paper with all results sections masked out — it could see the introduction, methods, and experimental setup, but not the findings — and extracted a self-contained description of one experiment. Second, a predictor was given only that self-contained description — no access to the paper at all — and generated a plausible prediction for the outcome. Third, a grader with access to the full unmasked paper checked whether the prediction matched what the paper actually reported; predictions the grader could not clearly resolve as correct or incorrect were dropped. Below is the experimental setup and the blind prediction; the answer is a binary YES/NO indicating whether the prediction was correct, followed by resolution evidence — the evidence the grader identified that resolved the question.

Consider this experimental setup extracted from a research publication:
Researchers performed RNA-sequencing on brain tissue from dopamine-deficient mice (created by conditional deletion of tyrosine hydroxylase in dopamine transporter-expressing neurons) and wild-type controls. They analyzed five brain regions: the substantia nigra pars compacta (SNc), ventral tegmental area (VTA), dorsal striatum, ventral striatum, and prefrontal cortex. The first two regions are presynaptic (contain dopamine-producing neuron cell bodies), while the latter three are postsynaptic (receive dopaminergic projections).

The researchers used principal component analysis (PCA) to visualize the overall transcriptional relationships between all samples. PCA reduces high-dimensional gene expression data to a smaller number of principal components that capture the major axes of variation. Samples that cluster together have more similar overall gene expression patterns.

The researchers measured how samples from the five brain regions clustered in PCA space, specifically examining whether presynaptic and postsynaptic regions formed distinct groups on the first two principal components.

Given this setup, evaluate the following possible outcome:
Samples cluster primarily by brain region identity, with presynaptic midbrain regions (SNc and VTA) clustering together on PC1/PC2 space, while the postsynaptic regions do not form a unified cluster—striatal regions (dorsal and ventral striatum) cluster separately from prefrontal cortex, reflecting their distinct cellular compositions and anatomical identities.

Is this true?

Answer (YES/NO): YES